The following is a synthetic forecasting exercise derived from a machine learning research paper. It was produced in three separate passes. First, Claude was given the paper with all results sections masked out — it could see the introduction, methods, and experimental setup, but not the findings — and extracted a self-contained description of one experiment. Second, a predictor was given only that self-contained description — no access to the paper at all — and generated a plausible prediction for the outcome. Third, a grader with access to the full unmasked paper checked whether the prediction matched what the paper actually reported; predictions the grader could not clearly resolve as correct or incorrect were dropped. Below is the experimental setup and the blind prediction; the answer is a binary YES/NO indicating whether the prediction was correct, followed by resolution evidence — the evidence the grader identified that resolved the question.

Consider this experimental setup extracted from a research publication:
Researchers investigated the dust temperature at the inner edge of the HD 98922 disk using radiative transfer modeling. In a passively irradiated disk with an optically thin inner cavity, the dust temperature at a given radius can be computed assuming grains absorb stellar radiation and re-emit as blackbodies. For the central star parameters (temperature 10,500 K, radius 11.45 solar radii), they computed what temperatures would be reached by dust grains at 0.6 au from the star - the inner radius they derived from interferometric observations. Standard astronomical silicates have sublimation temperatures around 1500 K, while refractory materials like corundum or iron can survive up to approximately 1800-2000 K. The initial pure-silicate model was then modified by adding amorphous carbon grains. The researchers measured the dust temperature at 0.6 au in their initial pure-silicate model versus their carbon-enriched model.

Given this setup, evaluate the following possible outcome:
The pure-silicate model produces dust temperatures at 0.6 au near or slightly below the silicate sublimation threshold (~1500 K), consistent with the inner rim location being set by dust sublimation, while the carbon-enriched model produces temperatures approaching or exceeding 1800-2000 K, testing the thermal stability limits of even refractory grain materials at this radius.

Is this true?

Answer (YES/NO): NO